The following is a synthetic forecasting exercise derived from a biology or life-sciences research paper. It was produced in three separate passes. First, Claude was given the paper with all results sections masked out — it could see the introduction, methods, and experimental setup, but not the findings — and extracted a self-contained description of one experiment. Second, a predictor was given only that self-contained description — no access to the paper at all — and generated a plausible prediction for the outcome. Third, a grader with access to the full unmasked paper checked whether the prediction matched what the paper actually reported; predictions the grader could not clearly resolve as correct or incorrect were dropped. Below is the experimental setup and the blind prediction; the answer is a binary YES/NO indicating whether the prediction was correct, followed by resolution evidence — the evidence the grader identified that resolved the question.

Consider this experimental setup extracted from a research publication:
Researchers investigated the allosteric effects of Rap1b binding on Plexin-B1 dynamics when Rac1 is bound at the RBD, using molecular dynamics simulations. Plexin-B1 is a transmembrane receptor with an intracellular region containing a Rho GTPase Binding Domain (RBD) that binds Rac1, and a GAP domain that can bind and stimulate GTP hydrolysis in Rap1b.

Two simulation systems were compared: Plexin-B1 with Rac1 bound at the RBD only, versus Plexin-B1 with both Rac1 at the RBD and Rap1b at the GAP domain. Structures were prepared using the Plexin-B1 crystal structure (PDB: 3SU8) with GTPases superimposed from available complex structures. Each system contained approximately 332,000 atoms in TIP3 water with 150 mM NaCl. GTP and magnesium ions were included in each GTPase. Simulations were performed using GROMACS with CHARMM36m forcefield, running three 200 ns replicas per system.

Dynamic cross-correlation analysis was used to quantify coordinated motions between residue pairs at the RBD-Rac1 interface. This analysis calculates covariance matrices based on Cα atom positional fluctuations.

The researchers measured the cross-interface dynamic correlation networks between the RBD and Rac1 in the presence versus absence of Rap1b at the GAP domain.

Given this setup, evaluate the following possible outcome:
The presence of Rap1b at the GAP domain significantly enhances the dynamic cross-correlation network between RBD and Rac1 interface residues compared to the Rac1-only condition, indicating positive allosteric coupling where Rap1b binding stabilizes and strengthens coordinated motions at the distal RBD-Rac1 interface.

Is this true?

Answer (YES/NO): NO